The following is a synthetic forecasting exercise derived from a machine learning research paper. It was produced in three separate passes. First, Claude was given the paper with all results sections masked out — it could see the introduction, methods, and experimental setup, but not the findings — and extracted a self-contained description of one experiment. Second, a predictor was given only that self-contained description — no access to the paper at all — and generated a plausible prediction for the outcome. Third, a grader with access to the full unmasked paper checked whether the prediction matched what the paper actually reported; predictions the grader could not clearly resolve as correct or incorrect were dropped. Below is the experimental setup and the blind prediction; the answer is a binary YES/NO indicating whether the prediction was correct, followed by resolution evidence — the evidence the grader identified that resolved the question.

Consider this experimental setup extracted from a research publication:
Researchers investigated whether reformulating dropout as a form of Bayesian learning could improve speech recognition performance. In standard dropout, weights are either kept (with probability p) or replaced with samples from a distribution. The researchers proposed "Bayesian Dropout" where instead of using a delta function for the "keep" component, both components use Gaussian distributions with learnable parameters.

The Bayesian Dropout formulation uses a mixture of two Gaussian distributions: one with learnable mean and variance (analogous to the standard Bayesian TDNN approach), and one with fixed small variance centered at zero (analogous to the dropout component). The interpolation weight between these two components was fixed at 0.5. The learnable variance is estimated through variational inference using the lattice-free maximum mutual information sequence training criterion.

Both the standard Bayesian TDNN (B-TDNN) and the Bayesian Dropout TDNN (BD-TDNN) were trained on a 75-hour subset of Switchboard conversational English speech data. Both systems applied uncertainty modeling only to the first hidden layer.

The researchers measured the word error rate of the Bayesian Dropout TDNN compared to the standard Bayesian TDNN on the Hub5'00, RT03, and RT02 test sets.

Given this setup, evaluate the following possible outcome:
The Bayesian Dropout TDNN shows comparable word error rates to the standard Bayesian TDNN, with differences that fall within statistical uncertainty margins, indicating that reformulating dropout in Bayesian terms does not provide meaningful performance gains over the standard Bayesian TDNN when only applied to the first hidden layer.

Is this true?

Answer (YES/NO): YES